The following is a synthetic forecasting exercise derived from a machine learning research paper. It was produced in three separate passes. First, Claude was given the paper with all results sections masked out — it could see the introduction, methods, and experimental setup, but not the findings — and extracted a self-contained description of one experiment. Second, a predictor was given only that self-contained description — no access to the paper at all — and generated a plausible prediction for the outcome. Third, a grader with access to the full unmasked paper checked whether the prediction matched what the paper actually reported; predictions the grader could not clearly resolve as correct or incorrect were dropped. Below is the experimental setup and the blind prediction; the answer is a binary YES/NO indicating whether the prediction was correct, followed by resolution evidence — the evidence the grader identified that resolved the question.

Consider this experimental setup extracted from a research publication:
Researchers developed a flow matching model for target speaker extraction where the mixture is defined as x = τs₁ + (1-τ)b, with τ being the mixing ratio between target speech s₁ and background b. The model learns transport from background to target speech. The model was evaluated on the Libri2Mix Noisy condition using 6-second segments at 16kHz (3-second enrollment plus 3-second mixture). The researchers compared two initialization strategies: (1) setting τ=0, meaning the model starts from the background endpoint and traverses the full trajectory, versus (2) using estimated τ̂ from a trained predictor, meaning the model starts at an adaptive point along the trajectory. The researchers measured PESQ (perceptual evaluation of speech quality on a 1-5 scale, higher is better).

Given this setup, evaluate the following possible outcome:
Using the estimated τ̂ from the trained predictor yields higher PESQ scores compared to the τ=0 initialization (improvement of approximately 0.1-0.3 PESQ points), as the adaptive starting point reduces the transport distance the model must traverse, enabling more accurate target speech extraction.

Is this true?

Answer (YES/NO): NO